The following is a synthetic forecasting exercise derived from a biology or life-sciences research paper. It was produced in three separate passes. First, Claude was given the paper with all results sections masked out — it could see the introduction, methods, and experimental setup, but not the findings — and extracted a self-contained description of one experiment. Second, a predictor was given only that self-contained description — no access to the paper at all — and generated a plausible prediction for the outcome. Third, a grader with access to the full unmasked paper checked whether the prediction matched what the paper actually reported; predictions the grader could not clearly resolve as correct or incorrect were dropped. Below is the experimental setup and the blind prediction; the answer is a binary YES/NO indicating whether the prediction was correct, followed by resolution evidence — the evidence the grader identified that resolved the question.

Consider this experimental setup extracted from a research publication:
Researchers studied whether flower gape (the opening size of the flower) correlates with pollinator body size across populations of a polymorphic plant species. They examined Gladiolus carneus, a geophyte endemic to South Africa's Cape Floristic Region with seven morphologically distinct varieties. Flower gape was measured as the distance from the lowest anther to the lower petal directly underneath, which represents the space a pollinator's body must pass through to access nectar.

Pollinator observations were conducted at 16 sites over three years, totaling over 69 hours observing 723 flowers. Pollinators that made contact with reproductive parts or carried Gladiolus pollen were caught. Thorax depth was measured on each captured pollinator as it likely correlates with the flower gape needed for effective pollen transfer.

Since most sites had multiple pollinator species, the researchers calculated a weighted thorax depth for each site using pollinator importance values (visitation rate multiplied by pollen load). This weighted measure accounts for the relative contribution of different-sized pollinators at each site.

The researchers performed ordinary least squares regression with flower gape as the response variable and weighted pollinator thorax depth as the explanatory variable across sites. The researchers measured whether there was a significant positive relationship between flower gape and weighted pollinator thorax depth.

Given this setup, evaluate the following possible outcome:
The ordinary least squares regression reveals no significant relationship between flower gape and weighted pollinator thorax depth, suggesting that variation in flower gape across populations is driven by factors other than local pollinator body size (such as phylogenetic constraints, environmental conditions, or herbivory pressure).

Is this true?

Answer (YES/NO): YES